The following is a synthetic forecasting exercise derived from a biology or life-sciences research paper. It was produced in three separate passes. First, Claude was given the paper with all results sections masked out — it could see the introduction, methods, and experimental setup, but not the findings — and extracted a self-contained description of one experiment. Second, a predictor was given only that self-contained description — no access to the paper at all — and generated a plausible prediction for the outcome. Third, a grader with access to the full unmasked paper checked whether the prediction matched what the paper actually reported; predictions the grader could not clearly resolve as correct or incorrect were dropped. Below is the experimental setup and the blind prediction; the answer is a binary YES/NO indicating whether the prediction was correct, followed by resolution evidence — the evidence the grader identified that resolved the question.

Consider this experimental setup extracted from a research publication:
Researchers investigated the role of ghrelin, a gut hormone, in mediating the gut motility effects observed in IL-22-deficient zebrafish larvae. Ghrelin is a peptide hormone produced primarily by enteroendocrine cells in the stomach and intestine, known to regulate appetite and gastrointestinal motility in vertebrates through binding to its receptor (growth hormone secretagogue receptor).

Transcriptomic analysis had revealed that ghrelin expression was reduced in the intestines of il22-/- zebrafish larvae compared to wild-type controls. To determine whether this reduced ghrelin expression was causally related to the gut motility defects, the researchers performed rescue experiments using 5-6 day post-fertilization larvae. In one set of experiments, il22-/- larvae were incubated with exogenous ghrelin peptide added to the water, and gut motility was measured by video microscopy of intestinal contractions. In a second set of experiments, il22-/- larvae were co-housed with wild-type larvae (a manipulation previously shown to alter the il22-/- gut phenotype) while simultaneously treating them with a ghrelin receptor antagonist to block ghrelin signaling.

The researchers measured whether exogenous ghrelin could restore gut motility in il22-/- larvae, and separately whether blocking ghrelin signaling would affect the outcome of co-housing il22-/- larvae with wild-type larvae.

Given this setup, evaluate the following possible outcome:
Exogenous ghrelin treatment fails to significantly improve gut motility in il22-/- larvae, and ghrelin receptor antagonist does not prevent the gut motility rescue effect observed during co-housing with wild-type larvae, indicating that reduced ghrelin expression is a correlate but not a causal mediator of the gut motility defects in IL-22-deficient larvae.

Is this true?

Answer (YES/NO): NO